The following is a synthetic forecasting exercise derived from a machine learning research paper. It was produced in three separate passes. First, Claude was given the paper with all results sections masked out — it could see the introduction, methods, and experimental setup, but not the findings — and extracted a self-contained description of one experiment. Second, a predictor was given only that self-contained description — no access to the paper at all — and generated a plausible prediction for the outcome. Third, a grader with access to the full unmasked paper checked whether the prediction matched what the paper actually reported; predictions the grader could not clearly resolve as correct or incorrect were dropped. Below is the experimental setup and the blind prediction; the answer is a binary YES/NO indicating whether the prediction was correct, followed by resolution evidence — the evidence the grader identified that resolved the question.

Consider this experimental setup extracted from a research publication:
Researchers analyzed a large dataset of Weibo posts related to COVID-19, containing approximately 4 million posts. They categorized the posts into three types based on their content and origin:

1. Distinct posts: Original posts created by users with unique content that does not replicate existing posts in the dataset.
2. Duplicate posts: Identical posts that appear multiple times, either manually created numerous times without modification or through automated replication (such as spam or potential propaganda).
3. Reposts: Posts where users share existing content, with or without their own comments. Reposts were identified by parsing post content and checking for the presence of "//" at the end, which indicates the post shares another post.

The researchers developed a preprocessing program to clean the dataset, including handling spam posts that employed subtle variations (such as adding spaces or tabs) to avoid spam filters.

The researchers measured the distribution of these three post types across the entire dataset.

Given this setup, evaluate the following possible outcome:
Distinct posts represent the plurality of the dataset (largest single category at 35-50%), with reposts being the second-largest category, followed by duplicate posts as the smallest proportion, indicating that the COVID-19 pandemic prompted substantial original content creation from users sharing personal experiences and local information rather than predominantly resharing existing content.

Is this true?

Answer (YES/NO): NO